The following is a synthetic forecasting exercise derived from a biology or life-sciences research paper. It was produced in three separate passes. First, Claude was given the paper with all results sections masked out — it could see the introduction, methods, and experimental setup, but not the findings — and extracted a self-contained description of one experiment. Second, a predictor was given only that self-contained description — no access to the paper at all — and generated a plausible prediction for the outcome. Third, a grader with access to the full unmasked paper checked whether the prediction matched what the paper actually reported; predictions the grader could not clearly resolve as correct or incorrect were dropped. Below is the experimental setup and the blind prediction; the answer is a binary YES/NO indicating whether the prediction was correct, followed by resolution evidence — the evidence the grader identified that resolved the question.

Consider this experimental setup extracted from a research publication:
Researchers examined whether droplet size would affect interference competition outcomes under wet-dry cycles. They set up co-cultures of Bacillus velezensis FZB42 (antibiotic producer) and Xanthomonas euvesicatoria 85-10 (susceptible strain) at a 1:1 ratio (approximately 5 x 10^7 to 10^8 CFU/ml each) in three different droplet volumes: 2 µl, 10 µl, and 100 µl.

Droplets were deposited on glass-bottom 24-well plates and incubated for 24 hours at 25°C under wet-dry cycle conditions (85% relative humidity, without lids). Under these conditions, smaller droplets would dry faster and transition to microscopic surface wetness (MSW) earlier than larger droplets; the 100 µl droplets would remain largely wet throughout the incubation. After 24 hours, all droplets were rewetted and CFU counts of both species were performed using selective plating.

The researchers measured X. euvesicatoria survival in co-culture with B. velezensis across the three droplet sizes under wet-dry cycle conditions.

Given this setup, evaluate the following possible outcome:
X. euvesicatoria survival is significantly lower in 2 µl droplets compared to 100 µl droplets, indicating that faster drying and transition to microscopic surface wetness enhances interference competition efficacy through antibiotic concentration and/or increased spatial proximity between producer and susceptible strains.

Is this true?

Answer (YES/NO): NO